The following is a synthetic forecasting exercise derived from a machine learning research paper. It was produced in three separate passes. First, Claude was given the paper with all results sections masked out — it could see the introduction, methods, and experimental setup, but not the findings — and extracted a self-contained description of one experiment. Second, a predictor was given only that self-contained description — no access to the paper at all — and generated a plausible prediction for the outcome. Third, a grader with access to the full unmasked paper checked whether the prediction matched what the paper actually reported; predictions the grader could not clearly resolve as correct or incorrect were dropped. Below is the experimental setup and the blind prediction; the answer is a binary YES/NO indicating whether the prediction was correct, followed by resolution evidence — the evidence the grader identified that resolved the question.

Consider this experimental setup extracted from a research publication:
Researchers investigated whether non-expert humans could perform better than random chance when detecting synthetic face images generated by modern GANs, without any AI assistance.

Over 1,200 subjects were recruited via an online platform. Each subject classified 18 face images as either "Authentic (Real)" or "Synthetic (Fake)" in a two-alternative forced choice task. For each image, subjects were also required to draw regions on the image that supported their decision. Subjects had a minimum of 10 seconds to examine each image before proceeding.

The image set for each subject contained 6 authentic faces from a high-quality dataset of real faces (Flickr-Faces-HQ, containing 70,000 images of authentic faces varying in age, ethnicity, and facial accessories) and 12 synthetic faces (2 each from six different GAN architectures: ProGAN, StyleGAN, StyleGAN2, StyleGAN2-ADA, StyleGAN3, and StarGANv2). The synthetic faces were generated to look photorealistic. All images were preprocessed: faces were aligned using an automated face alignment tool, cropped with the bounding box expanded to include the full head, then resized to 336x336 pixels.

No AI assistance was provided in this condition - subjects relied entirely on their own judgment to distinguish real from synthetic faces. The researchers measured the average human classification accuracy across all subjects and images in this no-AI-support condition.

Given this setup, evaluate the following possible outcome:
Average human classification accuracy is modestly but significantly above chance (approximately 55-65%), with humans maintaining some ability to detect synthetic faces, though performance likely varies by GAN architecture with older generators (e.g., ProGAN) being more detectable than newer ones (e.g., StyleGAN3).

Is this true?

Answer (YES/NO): YES